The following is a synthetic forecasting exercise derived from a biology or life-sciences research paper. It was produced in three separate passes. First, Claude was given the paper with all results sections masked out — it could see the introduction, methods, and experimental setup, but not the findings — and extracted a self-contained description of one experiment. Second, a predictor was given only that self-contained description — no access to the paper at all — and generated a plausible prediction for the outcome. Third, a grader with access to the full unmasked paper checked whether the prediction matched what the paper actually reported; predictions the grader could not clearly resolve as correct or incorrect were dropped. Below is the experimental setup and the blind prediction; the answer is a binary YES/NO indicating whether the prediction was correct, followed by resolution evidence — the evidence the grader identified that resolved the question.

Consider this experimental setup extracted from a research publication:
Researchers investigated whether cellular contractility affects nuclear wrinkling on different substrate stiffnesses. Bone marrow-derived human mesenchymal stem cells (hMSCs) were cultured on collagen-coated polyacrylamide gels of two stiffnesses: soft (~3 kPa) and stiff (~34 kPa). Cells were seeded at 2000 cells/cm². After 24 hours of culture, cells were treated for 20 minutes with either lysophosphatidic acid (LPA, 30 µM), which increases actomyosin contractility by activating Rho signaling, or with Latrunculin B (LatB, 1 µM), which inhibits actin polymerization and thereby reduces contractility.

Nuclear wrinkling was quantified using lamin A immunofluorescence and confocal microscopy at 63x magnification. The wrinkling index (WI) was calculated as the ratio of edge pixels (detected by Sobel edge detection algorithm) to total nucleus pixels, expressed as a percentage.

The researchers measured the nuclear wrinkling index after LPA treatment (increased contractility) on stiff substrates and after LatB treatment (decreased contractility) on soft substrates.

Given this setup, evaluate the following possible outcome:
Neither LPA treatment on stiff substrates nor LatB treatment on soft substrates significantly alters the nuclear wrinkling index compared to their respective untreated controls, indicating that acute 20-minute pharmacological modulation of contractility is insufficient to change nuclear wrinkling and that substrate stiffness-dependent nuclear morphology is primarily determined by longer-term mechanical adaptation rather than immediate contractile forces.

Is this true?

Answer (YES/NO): NO